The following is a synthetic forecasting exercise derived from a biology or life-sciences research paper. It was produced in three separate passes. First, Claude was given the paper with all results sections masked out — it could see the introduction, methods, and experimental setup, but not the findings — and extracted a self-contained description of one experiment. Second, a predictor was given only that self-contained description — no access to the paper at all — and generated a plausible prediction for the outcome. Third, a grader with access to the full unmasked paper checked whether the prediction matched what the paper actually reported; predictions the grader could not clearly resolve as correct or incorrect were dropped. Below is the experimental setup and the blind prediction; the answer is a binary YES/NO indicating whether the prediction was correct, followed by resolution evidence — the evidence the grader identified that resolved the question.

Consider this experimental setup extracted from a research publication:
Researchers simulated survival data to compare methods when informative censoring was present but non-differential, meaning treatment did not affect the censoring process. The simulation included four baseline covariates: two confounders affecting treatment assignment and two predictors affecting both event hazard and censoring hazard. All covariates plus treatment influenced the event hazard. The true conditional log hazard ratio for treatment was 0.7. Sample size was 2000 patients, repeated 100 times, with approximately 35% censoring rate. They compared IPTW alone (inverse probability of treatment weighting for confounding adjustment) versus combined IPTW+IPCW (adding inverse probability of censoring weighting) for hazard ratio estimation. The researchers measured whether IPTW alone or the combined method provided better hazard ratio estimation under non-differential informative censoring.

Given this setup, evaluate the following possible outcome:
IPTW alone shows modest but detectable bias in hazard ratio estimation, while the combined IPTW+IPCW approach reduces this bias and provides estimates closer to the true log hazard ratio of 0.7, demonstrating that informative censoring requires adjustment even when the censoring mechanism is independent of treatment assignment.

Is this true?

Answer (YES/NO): NO